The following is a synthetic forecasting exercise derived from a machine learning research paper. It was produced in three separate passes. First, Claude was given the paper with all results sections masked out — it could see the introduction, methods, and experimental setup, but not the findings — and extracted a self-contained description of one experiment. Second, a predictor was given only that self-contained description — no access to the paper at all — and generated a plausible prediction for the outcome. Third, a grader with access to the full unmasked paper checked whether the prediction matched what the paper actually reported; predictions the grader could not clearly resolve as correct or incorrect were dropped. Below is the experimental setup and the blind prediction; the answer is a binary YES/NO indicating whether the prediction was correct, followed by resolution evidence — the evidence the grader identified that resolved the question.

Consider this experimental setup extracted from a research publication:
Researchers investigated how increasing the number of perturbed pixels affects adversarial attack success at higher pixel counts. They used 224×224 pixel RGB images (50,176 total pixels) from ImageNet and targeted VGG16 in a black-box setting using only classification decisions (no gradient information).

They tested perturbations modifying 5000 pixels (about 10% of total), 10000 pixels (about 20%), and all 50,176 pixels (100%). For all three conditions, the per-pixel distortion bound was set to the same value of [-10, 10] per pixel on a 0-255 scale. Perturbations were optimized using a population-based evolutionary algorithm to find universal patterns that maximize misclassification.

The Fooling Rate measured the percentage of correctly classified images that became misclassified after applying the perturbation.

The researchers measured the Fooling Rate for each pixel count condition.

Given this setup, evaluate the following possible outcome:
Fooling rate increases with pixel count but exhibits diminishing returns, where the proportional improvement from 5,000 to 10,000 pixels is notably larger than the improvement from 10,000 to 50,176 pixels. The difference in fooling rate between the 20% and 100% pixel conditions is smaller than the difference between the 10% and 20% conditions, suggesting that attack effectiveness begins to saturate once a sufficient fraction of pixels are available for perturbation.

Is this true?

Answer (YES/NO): NO